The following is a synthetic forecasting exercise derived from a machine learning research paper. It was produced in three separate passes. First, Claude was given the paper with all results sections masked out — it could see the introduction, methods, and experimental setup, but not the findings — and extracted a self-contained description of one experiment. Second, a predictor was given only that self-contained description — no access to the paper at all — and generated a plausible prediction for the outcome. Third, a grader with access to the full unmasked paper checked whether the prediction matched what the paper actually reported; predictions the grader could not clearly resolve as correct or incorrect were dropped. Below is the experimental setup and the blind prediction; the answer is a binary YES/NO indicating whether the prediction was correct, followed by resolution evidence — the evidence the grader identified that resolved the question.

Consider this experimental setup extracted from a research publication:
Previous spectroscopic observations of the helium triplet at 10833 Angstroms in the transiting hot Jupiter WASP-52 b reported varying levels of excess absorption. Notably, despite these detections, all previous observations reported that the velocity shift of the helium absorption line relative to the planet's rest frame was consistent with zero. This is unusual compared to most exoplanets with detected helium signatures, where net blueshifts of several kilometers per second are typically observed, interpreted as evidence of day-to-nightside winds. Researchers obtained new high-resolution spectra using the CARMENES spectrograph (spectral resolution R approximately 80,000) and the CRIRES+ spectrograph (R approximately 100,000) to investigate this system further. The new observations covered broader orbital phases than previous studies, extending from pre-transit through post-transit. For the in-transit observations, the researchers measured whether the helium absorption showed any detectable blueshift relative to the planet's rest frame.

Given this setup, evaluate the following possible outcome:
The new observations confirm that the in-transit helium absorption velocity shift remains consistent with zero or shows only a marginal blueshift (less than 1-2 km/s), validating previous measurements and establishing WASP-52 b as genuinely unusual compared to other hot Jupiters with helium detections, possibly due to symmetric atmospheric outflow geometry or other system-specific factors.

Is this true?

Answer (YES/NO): YES